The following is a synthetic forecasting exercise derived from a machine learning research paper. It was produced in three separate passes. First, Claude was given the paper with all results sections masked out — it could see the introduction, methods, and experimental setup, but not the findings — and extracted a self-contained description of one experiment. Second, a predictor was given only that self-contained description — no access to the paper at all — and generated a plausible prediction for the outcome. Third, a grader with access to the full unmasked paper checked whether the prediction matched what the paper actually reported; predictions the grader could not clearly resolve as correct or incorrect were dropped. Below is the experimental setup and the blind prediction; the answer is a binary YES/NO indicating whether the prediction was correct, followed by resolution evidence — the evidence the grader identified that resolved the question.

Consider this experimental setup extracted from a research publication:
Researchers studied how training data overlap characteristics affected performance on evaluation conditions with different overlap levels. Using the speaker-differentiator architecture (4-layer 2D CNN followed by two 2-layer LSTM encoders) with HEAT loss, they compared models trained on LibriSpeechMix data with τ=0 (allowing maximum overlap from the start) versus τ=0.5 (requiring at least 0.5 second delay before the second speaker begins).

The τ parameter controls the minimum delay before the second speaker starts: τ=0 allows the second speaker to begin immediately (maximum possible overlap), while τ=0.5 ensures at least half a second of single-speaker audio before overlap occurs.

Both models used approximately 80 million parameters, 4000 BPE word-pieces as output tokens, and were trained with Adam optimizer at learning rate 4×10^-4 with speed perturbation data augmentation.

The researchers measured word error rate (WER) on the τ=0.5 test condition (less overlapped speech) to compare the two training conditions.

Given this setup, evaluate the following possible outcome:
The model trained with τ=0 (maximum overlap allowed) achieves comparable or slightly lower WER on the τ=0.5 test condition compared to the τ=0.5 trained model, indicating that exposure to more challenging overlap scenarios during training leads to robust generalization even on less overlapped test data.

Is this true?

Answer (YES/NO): NO